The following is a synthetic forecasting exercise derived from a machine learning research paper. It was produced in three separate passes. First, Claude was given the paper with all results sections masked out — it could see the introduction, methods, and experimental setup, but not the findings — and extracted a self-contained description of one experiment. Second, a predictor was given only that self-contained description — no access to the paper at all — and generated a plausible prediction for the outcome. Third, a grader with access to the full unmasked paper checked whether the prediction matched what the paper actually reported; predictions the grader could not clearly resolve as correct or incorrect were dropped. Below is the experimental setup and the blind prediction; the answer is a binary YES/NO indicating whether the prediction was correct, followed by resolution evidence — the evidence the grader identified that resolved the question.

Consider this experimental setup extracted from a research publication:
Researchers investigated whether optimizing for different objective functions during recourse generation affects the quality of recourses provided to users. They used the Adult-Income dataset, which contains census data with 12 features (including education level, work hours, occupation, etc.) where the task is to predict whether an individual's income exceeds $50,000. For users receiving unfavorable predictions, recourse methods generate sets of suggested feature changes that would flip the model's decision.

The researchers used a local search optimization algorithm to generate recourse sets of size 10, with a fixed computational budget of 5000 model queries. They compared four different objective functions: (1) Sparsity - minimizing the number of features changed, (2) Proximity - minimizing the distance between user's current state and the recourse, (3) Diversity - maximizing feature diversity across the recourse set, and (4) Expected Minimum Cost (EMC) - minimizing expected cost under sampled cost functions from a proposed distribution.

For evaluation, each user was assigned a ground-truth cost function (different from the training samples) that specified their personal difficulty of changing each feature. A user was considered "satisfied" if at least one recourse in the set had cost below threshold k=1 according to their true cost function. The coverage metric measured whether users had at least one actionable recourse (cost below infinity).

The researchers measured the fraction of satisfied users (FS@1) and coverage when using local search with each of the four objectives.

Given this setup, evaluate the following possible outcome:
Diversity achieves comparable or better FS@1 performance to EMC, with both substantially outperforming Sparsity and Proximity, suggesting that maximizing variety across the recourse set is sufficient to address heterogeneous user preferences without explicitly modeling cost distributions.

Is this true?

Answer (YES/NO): NO